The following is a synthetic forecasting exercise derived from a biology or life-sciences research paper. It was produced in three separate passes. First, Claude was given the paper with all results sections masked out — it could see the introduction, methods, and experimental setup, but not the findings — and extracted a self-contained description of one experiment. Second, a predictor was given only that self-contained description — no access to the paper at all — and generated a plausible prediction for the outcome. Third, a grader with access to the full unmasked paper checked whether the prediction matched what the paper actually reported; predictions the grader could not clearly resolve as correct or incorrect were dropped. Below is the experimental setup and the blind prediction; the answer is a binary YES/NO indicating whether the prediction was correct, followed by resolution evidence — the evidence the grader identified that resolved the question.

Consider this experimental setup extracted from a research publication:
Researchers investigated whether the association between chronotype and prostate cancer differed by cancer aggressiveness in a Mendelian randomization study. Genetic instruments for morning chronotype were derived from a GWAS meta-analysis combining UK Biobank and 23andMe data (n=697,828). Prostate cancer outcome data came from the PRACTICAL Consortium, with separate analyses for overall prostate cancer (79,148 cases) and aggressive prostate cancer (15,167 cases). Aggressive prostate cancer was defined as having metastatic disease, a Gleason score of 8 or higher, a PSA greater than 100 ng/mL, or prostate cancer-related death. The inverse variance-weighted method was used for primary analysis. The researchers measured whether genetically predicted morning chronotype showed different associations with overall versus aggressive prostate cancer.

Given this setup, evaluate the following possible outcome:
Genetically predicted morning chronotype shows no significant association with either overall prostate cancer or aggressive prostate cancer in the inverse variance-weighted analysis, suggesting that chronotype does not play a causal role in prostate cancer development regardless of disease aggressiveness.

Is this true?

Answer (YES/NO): NO